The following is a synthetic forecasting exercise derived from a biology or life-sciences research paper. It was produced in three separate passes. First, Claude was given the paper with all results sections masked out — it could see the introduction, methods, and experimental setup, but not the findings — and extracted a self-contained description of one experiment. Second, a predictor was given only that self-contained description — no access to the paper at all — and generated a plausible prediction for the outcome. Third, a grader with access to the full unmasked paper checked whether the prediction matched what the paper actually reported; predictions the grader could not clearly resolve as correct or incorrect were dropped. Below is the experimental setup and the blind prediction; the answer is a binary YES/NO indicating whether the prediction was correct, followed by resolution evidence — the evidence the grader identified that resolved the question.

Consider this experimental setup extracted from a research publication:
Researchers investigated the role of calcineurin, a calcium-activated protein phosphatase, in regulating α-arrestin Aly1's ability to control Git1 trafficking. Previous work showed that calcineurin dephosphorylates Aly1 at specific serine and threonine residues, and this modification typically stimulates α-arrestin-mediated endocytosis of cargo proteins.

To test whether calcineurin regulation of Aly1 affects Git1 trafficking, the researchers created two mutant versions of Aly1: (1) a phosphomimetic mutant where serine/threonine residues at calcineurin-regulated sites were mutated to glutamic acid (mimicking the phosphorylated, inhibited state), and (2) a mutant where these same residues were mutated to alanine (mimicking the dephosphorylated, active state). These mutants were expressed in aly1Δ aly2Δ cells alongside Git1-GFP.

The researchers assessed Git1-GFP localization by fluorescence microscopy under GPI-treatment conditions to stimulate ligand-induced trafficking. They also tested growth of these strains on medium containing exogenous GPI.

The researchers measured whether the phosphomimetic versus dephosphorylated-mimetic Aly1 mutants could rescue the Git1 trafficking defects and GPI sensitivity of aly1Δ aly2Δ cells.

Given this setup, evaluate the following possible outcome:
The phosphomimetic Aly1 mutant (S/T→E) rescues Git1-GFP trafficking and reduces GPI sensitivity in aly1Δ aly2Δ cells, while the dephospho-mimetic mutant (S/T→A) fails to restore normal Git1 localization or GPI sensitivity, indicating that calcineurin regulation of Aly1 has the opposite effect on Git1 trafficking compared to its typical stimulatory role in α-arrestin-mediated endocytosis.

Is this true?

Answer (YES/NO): NO